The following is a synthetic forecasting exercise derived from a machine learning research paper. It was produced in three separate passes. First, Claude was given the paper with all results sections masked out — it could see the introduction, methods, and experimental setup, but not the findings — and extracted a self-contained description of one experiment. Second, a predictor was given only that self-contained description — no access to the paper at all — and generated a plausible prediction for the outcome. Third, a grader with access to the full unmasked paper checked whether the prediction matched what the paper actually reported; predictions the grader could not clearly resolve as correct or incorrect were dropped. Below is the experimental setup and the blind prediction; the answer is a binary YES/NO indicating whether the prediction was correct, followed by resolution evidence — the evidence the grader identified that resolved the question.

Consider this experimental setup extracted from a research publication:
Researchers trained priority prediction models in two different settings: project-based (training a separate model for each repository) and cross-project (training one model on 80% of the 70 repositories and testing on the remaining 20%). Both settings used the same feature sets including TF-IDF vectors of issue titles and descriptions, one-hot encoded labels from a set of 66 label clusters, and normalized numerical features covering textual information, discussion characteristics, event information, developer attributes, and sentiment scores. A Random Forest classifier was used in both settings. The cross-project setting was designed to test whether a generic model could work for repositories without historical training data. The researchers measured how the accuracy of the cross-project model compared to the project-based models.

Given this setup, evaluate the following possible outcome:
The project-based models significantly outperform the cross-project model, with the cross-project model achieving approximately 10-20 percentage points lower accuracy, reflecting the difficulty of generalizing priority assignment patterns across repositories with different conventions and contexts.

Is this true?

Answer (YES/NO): NO